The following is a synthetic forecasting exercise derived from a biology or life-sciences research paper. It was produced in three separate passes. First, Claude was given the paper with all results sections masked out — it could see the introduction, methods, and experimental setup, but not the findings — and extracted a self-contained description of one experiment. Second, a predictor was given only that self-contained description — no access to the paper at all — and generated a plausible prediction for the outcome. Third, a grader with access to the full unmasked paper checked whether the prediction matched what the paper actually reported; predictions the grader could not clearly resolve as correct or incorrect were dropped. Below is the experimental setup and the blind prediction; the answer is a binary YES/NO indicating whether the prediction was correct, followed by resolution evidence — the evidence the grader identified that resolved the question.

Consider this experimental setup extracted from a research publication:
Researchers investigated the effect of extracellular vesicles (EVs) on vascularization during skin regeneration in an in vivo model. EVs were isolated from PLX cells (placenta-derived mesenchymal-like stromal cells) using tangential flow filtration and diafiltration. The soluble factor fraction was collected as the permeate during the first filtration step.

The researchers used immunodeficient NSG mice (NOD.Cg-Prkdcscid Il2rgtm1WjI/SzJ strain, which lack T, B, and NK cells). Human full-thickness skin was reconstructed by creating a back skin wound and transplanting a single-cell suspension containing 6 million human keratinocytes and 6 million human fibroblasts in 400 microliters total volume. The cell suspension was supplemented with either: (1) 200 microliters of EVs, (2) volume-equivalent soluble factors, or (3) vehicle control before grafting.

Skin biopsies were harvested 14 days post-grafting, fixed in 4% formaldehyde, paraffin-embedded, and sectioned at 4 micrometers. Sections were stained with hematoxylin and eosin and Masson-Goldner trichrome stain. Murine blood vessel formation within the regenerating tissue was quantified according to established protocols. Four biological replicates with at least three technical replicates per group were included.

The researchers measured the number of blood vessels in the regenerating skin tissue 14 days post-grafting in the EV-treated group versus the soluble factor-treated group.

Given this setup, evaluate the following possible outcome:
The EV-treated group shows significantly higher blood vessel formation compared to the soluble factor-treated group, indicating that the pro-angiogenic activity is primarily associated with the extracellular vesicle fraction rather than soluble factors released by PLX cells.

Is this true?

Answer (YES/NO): YES